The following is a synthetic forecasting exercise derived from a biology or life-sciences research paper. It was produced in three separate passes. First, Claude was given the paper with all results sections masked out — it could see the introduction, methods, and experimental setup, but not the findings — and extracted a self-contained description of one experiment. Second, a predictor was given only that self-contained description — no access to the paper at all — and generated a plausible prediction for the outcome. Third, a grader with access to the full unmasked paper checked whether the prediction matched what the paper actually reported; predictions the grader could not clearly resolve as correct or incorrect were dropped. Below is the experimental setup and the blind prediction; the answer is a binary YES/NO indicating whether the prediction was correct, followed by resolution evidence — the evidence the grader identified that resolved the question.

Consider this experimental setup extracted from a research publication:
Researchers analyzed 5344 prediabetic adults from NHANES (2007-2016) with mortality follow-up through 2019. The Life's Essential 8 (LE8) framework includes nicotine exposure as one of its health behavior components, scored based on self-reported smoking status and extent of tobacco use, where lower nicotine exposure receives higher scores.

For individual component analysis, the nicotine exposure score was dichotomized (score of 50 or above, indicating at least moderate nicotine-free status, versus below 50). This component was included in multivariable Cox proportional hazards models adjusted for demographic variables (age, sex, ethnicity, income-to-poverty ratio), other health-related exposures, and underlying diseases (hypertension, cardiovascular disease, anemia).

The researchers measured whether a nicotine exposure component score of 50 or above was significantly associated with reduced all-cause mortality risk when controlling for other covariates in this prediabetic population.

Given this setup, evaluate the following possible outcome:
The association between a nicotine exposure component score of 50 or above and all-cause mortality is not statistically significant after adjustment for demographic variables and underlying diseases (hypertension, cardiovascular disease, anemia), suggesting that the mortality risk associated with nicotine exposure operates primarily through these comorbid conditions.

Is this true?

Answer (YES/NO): NO